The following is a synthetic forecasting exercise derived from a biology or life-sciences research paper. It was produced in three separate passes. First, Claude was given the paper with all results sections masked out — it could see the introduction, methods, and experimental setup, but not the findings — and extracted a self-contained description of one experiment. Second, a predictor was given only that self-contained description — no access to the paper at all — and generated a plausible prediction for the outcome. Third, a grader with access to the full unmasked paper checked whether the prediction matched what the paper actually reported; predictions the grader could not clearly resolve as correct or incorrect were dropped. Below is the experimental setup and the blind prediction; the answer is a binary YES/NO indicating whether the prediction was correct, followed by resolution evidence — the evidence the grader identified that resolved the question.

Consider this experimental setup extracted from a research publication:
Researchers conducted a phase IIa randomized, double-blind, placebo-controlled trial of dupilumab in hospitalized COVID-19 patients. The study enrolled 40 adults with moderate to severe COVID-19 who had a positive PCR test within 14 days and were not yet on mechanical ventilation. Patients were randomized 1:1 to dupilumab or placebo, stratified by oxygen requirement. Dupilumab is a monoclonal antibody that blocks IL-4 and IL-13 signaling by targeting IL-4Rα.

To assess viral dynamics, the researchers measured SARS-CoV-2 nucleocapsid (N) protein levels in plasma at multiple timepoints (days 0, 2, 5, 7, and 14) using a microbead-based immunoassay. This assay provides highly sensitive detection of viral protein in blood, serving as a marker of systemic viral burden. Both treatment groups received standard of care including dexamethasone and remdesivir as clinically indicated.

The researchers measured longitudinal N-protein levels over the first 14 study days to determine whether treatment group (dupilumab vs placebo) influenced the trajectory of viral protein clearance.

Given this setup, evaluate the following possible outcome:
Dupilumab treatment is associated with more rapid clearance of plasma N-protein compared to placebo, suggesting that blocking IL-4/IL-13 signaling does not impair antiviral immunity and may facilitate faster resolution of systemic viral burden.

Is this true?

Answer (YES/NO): NO